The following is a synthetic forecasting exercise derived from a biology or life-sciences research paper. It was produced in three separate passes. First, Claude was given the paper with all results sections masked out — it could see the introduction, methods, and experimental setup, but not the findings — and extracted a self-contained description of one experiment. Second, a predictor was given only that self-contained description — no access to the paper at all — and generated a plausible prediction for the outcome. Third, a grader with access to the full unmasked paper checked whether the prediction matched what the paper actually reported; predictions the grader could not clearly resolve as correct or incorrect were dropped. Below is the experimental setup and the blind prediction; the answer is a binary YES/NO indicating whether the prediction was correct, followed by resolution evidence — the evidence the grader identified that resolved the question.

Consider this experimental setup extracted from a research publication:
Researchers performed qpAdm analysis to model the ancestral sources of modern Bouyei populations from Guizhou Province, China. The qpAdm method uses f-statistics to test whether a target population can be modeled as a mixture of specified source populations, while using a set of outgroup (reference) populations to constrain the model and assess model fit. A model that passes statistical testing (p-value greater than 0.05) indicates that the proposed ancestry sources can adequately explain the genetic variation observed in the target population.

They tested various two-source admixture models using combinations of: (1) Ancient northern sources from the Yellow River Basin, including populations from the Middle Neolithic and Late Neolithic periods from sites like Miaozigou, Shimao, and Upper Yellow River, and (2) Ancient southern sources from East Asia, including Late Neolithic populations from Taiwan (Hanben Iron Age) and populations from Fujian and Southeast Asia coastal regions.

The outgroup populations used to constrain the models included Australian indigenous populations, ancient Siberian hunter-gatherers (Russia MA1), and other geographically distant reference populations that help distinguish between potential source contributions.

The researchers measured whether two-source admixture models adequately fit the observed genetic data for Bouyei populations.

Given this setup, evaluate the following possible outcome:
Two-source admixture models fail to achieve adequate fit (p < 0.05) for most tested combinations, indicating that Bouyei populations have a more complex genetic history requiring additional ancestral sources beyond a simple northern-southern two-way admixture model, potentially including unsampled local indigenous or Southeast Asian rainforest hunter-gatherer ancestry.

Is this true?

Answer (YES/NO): NO